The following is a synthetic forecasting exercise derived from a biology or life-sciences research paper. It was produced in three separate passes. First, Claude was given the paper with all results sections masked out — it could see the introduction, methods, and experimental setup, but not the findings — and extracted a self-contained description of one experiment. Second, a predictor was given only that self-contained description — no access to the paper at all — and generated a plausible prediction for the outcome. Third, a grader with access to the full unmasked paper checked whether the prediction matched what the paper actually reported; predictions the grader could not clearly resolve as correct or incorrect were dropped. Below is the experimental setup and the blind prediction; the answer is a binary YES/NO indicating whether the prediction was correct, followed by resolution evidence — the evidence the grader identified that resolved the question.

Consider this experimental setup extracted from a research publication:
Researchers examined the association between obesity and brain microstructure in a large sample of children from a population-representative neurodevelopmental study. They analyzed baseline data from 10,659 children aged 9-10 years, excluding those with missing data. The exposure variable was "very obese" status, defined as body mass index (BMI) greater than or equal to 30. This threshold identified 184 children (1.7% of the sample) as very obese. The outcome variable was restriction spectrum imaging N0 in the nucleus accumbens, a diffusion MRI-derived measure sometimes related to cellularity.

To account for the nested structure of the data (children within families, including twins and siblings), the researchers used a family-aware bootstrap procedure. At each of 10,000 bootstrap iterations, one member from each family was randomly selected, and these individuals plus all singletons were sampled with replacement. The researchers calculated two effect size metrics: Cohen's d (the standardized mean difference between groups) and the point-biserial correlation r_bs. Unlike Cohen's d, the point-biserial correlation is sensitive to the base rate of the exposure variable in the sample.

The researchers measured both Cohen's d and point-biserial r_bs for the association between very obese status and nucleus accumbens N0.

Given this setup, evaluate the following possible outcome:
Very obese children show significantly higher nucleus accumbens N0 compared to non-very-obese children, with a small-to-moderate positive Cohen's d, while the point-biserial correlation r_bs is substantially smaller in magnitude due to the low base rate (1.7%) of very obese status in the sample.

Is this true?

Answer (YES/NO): NO